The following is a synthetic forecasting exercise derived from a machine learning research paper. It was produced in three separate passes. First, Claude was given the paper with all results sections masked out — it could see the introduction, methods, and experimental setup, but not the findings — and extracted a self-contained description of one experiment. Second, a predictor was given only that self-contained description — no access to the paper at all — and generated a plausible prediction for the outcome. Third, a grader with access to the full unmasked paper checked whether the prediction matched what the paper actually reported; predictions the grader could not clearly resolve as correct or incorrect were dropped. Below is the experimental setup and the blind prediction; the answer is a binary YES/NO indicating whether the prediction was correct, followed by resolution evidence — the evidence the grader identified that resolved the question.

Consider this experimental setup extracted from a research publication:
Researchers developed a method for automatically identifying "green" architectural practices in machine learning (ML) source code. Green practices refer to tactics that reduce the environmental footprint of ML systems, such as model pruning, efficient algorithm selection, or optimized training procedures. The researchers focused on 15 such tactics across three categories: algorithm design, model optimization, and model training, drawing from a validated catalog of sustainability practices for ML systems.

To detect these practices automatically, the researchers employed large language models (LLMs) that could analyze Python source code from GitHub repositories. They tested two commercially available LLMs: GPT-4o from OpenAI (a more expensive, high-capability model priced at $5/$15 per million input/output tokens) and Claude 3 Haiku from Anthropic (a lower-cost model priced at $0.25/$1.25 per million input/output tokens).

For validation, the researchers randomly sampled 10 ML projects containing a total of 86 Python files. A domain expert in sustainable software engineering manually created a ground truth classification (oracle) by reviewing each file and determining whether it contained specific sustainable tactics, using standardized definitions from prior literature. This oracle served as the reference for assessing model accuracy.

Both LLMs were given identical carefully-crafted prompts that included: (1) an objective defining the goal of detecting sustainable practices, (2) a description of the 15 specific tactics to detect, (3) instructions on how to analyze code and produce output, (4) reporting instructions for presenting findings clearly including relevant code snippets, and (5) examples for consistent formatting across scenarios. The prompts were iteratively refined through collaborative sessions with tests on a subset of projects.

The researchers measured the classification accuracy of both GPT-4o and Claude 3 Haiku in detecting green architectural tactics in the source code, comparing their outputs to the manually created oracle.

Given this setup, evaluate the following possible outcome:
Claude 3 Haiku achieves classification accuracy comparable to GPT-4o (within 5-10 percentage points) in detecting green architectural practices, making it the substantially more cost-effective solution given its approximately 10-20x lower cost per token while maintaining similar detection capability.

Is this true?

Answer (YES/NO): YES